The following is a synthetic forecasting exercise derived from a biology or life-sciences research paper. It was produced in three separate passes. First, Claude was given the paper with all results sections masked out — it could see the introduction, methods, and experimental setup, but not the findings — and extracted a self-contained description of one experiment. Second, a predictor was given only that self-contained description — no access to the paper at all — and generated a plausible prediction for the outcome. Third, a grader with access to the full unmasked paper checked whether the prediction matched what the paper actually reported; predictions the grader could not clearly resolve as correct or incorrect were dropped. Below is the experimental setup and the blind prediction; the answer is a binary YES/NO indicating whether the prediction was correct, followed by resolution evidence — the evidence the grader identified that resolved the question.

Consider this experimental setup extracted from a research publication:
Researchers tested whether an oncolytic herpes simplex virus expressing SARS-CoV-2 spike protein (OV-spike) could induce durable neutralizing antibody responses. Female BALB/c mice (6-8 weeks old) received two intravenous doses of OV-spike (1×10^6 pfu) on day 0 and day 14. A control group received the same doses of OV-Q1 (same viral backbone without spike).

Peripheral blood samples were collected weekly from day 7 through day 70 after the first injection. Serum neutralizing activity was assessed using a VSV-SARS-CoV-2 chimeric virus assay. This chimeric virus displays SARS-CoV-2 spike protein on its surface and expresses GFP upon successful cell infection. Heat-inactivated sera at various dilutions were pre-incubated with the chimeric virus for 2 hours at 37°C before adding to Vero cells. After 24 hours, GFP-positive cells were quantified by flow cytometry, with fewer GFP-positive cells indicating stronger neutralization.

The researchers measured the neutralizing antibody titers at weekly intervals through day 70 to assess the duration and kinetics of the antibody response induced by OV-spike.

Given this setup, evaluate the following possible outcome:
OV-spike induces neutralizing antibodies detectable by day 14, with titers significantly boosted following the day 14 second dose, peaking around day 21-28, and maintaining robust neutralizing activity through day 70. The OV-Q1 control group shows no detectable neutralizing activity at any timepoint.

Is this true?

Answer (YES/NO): NO